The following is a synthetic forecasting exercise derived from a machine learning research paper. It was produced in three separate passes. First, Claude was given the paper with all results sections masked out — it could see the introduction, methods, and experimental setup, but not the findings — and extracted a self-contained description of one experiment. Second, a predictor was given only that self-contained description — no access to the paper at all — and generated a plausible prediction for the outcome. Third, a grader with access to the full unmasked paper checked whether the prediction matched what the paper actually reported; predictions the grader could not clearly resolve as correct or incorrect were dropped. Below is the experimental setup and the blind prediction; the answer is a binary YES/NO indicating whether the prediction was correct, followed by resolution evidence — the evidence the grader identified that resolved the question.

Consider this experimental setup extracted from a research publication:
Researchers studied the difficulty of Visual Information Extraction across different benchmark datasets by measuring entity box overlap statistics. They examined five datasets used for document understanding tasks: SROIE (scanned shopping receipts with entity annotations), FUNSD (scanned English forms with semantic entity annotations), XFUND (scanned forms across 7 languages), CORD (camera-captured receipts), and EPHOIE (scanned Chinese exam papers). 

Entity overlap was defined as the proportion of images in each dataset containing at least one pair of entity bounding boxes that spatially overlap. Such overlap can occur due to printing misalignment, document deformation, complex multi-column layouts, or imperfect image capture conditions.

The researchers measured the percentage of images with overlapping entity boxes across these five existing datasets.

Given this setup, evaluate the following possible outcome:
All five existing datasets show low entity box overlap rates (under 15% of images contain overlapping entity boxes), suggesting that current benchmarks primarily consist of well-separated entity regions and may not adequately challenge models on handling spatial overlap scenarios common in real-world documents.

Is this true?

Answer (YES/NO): YES